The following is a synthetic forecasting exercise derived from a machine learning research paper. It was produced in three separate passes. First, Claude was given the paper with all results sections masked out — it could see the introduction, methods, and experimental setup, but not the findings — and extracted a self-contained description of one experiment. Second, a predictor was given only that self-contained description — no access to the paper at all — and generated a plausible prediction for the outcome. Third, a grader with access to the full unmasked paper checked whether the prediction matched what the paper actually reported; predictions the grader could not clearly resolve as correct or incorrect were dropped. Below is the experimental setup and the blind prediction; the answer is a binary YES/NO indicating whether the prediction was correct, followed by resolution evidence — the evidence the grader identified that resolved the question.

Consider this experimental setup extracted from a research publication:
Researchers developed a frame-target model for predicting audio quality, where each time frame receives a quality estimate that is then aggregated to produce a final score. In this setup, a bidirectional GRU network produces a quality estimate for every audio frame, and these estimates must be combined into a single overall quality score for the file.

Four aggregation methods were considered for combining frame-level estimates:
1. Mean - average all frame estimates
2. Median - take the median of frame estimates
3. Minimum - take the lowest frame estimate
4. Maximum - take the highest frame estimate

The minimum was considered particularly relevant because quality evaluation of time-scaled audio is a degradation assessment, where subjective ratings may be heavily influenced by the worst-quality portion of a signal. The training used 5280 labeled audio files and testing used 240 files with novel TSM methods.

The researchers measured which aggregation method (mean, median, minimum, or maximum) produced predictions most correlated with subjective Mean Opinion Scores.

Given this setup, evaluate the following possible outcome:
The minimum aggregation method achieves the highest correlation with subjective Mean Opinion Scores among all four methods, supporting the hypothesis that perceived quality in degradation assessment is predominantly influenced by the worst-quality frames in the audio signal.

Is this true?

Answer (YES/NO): NO